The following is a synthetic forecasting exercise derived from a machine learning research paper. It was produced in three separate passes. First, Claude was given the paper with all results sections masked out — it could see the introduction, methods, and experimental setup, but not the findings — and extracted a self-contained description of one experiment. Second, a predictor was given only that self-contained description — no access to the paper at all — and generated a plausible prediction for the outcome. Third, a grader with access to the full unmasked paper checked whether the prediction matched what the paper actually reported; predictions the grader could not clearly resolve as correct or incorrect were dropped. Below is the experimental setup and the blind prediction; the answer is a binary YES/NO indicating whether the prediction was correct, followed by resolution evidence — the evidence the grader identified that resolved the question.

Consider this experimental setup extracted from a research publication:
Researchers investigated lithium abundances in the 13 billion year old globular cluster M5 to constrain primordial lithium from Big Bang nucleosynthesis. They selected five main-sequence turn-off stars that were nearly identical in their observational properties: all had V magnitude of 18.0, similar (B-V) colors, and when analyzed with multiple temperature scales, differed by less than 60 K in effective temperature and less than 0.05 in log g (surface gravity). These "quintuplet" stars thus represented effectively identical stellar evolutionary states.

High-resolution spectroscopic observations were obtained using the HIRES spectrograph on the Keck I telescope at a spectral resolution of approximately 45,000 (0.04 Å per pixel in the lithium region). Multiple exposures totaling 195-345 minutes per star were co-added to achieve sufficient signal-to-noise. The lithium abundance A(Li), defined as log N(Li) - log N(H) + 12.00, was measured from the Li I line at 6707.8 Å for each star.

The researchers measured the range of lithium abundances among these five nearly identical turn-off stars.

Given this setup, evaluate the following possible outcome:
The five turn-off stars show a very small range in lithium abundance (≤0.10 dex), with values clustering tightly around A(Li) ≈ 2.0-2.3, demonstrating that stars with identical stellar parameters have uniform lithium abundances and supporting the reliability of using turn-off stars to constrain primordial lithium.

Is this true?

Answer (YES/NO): NO